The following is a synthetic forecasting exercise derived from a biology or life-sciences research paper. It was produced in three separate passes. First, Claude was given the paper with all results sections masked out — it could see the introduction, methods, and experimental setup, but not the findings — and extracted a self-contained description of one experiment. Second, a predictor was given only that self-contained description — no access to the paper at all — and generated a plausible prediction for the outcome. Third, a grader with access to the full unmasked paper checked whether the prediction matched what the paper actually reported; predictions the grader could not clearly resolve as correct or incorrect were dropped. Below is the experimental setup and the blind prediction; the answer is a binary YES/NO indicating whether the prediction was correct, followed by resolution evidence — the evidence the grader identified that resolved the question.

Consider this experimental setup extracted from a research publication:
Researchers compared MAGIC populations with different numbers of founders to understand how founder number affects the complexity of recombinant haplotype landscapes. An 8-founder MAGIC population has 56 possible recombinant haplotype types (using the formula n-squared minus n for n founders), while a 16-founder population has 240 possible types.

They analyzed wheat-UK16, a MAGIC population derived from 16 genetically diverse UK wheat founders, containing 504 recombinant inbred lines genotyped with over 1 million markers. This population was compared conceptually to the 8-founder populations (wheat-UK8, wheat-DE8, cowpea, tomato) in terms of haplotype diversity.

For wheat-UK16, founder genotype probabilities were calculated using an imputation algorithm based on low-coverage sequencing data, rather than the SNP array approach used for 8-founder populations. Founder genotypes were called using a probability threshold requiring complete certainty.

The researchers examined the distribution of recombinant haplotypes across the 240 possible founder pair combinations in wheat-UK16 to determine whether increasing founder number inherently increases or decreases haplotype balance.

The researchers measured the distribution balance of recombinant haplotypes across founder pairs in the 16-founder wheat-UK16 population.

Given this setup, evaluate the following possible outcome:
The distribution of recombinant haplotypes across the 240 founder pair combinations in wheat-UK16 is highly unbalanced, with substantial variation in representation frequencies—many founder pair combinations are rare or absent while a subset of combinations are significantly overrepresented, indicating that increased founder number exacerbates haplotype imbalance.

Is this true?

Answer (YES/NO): NO